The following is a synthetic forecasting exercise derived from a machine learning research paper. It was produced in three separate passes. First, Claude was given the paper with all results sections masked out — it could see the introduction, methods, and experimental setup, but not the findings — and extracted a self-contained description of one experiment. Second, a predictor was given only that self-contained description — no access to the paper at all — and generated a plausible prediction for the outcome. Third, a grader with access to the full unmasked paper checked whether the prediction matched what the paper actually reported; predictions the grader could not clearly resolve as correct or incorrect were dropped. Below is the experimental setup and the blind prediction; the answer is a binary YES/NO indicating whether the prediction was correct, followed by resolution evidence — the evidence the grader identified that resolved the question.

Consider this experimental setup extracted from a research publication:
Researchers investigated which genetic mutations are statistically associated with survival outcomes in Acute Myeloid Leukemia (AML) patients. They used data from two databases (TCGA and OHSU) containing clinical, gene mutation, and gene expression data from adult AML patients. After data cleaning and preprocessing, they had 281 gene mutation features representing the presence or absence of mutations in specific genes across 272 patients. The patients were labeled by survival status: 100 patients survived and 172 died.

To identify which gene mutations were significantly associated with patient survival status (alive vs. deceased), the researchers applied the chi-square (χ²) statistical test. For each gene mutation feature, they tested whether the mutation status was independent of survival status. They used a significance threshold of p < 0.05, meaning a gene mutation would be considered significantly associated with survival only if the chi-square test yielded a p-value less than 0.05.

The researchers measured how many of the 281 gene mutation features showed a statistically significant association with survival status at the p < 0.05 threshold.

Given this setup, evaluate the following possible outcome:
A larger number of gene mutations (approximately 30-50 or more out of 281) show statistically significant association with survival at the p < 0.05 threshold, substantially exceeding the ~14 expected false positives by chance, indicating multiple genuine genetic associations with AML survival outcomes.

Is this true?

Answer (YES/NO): NO